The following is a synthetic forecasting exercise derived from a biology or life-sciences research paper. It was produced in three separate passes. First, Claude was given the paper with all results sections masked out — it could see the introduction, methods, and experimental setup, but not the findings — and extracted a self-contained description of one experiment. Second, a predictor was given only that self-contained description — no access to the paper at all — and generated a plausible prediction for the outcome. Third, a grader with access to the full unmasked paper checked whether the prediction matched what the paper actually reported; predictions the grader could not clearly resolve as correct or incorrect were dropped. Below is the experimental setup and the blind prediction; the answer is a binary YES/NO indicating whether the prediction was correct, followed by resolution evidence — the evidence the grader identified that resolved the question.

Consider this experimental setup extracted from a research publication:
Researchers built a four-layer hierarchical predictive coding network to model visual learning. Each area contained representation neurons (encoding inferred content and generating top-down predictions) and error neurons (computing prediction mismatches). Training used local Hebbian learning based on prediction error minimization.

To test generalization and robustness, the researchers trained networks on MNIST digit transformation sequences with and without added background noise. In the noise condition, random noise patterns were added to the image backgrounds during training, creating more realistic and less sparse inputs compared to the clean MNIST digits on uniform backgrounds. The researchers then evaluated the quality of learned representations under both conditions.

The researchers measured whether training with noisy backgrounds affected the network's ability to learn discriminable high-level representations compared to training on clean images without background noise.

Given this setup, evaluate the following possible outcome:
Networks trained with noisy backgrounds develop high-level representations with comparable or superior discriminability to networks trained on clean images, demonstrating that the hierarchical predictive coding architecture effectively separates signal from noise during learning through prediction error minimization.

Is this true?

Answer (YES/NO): YES